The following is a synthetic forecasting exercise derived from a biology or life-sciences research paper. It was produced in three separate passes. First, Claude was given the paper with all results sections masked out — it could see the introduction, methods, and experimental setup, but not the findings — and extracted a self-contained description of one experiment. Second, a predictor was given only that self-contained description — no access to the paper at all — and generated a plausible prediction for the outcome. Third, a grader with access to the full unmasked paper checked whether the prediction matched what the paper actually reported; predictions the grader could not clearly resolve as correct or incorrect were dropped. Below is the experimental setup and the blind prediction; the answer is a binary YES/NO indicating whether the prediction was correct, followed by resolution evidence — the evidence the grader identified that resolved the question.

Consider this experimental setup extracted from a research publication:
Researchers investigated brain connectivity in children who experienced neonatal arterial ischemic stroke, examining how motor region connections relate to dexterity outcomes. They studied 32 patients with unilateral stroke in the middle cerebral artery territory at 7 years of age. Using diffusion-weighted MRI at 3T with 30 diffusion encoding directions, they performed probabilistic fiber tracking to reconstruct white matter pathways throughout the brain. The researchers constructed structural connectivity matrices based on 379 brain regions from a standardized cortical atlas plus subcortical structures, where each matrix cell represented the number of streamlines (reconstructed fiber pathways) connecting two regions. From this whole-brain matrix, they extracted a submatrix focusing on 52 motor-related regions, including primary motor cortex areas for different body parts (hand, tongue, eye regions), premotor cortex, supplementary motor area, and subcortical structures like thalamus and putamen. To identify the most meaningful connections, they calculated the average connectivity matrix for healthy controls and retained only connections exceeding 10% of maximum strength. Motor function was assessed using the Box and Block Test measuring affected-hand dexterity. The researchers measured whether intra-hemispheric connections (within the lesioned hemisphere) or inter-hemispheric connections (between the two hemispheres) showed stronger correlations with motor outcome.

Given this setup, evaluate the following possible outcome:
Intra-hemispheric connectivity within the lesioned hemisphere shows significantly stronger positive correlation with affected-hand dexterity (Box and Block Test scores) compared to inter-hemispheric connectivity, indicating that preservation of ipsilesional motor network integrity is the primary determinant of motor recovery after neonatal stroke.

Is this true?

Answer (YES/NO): NO